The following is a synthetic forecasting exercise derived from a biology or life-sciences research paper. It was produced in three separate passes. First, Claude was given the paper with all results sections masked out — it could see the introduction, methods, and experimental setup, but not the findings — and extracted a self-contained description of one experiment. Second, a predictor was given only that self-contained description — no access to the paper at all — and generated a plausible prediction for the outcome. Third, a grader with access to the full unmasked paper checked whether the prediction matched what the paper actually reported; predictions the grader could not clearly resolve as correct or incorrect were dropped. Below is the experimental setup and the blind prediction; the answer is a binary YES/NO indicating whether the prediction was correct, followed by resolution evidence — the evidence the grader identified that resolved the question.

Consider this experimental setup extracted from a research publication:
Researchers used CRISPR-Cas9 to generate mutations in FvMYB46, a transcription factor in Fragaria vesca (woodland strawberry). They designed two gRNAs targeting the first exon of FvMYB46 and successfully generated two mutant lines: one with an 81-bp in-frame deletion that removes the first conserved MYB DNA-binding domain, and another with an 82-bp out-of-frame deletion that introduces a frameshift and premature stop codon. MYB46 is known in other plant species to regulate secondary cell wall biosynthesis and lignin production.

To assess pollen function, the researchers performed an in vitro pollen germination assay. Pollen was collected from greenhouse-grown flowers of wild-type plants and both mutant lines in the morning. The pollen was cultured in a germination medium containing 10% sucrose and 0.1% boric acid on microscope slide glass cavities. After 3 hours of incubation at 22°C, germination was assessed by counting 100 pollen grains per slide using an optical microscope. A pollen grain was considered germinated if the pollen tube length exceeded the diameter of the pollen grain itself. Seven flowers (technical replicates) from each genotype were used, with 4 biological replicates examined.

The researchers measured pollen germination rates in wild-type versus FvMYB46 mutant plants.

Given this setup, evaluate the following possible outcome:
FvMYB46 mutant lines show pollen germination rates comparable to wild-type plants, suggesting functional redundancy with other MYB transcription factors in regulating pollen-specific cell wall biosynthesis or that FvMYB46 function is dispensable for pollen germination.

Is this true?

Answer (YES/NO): NO